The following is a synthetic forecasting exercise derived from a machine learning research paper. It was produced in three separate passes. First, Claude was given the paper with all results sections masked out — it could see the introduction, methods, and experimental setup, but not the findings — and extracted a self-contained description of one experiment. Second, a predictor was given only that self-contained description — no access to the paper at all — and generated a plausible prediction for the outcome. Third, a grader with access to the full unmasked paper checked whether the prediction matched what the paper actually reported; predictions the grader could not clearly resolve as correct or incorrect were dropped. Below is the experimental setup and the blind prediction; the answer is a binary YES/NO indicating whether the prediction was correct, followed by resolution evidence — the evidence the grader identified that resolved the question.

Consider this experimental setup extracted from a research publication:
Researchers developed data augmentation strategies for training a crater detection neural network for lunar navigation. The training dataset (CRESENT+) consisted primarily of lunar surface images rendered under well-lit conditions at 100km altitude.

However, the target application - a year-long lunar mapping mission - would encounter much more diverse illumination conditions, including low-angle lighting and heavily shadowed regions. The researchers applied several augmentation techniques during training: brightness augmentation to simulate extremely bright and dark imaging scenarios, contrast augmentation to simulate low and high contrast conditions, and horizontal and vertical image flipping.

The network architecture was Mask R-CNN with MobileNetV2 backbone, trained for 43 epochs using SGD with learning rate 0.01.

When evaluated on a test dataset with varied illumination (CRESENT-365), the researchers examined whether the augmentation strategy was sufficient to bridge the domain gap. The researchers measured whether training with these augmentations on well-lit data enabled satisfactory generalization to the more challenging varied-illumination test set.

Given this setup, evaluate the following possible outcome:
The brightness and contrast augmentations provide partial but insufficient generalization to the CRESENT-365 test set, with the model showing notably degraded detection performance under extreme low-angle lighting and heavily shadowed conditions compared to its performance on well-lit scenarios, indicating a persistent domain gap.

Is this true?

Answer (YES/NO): YES